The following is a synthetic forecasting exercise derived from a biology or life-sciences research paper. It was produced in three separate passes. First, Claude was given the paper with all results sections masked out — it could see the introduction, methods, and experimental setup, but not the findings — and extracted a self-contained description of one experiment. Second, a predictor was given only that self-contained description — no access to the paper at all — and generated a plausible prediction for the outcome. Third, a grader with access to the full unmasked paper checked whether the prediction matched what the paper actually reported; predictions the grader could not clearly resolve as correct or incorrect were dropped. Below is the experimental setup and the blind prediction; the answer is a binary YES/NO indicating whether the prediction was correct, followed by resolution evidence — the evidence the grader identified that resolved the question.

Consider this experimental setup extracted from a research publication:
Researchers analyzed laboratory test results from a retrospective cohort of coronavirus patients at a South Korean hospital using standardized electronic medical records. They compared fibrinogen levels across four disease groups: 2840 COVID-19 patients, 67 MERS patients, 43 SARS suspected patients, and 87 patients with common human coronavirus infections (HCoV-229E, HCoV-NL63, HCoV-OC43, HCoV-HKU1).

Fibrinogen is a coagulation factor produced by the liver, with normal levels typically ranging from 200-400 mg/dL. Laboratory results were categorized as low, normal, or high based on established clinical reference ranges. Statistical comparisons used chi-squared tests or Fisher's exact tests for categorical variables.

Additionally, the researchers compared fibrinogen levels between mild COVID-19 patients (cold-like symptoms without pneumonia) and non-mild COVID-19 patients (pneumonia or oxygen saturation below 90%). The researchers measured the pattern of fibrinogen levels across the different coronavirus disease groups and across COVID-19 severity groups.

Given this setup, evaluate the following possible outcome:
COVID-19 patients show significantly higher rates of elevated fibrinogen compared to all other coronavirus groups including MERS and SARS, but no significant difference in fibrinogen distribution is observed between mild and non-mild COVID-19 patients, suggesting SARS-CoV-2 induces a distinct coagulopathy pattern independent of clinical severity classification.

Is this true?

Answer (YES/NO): NO